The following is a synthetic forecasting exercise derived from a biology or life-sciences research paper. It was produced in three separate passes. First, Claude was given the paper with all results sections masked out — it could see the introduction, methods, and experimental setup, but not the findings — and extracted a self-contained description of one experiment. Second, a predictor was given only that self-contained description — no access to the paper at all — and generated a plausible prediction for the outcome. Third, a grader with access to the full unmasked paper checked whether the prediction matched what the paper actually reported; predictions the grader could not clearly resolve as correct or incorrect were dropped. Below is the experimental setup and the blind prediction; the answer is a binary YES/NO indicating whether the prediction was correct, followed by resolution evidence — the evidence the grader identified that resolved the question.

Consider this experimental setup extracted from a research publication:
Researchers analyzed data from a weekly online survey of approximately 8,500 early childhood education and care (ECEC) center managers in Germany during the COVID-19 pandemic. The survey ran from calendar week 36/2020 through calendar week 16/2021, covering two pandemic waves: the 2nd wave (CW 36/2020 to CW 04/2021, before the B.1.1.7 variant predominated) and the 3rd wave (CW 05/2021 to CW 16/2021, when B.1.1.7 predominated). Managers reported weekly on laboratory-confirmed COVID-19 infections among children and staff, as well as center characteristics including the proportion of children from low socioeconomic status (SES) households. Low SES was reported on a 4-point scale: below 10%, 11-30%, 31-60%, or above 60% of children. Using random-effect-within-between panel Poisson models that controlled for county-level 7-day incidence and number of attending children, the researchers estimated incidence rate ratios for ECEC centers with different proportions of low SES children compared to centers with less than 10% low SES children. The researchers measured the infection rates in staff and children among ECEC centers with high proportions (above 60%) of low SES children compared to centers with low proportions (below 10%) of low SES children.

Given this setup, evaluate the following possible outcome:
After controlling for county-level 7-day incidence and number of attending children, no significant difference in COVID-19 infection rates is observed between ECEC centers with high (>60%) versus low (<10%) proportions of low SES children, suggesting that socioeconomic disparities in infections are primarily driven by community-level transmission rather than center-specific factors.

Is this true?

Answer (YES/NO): NO